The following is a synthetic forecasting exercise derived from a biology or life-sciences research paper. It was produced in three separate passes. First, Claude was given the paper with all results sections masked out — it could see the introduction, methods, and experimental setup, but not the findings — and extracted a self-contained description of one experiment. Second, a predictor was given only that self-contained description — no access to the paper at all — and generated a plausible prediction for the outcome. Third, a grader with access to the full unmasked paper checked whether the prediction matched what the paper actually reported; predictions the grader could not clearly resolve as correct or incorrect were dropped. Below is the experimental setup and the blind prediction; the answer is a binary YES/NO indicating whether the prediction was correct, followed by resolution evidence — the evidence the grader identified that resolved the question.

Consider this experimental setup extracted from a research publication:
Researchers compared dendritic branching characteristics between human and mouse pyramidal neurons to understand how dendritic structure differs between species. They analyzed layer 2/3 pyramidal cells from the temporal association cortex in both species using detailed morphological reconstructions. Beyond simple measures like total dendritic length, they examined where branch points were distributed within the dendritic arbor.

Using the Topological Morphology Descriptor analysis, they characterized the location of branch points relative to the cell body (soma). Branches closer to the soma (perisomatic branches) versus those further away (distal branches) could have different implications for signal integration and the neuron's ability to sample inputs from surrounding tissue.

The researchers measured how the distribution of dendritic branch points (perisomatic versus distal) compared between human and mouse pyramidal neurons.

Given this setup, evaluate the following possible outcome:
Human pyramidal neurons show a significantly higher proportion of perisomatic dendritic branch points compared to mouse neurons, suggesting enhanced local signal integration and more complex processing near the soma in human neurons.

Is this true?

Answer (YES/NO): YES